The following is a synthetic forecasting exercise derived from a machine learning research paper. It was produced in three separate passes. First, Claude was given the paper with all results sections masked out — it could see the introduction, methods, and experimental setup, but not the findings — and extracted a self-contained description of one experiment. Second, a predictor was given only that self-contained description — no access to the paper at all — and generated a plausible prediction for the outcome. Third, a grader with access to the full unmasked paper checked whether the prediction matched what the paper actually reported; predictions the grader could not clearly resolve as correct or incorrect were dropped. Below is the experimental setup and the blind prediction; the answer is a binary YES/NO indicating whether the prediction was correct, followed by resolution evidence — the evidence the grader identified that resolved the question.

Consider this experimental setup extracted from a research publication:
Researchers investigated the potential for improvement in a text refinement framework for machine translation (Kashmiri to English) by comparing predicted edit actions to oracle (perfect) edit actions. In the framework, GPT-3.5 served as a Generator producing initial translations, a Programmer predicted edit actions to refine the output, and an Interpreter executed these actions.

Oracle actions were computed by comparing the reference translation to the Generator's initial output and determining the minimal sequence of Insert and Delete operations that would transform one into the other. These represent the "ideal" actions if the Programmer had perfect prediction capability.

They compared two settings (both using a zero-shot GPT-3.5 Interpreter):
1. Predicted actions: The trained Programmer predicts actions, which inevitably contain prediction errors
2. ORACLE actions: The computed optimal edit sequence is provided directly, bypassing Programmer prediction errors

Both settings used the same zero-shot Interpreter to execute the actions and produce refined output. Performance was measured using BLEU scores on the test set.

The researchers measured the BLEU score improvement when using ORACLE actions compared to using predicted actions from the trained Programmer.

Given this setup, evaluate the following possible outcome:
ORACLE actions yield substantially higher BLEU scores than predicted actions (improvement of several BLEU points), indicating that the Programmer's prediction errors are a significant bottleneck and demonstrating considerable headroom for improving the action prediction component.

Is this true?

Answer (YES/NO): YES